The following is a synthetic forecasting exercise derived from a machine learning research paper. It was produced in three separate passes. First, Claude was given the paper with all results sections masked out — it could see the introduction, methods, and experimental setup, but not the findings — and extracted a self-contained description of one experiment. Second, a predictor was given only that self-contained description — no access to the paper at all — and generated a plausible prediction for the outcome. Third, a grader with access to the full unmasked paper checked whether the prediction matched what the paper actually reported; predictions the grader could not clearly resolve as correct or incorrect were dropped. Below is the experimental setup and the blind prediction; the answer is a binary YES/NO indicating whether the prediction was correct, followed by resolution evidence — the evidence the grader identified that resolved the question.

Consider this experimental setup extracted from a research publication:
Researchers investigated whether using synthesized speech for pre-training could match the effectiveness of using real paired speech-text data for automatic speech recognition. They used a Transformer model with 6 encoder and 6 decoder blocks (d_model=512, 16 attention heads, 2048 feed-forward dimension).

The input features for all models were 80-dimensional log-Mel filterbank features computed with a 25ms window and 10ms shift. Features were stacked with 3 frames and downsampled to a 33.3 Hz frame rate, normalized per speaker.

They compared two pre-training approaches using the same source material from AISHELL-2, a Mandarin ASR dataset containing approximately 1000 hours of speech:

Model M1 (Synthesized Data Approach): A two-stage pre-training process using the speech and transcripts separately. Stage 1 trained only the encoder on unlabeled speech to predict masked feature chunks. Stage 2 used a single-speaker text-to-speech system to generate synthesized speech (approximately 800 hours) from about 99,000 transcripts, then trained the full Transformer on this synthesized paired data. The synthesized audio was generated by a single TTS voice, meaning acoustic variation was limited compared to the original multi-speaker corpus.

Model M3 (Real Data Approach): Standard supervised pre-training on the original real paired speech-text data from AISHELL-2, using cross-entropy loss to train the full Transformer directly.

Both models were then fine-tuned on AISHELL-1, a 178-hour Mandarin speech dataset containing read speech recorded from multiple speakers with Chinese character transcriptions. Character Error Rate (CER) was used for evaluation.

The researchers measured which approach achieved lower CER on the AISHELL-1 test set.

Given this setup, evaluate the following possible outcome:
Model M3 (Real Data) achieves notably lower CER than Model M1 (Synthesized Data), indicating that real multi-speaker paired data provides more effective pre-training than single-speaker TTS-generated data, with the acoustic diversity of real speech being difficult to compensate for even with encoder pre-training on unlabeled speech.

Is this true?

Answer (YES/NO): NO